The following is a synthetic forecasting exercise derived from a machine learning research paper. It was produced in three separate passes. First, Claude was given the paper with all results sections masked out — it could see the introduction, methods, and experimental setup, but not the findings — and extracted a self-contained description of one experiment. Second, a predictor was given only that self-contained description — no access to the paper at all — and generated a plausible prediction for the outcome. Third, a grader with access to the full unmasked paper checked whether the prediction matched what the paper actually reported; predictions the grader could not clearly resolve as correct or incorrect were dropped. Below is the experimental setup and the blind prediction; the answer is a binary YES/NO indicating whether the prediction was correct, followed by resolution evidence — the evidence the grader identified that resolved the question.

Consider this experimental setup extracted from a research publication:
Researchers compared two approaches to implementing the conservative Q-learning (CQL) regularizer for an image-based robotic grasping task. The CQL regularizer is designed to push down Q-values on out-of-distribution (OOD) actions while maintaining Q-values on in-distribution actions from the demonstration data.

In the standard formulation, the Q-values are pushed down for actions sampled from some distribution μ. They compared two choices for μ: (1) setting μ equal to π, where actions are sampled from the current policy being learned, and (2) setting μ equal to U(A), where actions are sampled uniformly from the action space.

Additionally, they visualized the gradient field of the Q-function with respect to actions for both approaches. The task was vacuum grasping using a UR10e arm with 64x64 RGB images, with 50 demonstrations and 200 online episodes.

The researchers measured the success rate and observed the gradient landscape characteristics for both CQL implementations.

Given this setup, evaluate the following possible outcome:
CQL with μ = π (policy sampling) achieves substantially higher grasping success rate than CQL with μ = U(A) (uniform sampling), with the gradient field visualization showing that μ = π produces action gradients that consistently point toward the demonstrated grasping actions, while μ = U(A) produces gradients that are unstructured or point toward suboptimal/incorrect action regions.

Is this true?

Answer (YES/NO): NO